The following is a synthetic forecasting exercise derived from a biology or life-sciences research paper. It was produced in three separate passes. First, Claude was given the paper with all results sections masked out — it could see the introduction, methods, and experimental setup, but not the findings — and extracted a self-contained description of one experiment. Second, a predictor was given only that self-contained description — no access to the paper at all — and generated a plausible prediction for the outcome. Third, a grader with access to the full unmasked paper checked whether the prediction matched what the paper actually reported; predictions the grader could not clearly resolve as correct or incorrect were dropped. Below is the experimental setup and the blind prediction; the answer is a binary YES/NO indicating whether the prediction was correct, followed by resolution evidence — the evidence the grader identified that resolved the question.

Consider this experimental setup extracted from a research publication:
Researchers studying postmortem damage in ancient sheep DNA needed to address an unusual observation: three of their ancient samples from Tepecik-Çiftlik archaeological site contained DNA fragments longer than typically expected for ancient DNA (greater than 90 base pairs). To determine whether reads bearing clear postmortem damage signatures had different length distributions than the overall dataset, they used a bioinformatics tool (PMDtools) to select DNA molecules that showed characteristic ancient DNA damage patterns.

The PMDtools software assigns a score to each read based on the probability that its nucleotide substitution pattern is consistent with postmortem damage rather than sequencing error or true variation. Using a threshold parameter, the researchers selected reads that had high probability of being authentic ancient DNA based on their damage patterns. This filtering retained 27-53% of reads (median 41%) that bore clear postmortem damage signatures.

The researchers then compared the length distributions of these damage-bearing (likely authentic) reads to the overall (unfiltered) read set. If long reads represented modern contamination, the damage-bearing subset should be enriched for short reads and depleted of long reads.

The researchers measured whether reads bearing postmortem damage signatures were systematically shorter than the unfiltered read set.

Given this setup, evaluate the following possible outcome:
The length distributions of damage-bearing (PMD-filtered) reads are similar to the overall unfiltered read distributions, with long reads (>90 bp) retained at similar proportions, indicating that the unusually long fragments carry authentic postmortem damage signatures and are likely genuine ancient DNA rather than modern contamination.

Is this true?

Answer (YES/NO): YES